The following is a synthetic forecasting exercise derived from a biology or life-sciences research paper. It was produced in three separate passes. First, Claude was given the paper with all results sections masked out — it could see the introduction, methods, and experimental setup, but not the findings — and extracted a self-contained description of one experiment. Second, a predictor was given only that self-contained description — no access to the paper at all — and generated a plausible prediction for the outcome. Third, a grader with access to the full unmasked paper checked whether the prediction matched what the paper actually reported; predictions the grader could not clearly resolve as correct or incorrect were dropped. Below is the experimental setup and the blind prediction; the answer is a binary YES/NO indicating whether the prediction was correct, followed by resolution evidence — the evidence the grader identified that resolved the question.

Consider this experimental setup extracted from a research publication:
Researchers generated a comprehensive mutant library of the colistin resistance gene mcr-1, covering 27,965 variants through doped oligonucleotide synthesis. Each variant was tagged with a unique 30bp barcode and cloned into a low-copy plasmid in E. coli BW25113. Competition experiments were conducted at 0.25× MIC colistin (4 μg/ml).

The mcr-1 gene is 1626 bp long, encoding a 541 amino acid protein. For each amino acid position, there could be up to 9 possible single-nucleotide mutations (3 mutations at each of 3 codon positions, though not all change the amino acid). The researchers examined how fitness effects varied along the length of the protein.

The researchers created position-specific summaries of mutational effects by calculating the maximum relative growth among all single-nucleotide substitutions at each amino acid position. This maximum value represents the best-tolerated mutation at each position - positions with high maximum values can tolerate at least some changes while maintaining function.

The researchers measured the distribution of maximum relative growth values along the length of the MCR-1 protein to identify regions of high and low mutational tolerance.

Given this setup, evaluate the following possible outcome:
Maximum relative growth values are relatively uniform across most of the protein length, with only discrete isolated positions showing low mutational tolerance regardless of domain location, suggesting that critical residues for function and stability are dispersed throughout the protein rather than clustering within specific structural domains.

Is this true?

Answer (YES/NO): NO